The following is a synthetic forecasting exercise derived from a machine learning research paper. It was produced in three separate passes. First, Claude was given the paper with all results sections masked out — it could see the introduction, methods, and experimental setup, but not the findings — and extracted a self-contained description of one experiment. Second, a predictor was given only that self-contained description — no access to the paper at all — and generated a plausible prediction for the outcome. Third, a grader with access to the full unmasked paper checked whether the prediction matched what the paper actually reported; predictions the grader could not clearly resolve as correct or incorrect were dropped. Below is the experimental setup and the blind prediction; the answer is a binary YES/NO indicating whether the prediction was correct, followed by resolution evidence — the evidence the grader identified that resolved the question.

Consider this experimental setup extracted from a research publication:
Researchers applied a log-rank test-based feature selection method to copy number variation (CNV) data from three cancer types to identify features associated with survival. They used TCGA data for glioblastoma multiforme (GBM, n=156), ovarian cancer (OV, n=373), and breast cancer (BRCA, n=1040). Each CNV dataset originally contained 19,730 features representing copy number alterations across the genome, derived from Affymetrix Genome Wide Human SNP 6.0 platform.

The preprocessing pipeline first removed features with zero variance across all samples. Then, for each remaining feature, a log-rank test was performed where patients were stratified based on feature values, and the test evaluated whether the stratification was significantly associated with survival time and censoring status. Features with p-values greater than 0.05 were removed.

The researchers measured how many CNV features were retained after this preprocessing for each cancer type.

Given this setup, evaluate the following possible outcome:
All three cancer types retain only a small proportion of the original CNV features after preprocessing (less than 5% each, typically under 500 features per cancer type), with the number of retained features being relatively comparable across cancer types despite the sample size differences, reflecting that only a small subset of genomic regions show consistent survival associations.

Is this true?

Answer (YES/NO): NO